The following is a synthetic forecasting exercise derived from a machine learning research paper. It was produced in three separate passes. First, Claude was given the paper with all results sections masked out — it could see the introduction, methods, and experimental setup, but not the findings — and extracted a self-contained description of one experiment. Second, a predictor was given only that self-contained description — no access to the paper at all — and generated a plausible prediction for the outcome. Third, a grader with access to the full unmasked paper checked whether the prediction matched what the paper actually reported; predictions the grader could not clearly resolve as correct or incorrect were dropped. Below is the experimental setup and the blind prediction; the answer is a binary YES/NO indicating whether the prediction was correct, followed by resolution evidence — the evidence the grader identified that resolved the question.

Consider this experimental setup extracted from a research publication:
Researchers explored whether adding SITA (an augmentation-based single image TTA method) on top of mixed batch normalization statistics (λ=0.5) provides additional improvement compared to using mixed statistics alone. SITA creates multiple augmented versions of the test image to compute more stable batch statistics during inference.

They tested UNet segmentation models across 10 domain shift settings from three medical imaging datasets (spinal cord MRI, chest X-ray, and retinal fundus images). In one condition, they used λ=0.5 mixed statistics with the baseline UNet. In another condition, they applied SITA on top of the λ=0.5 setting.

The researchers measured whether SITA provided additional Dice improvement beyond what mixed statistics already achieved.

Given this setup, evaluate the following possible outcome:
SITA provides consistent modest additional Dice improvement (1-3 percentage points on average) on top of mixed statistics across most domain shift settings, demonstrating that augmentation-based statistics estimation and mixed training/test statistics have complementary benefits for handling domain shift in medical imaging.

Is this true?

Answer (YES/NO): NO